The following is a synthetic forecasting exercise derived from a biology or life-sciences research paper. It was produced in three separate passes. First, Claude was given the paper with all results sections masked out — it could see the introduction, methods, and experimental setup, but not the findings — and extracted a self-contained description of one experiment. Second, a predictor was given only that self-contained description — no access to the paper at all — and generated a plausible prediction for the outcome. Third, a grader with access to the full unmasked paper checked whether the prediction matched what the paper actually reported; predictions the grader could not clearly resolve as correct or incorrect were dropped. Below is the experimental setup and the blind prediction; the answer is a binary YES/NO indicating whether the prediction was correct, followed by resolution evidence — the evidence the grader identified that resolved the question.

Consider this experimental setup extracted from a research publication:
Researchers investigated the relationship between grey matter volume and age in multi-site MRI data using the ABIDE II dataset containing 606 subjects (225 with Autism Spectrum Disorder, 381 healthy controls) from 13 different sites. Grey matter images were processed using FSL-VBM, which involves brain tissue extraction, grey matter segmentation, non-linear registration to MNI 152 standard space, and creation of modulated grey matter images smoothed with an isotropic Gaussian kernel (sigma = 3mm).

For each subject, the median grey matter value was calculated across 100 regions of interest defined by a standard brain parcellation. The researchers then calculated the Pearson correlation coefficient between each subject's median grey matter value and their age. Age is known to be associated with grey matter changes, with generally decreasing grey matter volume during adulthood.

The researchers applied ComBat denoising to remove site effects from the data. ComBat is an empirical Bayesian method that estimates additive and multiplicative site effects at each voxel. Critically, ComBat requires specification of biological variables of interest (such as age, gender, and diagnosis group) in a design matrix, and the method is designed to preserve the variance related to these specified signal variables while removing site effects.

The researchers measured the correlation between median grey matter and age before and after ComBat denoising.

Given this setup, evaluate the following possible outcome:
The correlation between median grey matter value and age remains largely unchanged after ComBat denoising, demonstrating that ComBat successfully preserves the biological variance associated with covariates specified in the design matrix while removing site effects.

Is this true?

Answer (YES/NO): NO